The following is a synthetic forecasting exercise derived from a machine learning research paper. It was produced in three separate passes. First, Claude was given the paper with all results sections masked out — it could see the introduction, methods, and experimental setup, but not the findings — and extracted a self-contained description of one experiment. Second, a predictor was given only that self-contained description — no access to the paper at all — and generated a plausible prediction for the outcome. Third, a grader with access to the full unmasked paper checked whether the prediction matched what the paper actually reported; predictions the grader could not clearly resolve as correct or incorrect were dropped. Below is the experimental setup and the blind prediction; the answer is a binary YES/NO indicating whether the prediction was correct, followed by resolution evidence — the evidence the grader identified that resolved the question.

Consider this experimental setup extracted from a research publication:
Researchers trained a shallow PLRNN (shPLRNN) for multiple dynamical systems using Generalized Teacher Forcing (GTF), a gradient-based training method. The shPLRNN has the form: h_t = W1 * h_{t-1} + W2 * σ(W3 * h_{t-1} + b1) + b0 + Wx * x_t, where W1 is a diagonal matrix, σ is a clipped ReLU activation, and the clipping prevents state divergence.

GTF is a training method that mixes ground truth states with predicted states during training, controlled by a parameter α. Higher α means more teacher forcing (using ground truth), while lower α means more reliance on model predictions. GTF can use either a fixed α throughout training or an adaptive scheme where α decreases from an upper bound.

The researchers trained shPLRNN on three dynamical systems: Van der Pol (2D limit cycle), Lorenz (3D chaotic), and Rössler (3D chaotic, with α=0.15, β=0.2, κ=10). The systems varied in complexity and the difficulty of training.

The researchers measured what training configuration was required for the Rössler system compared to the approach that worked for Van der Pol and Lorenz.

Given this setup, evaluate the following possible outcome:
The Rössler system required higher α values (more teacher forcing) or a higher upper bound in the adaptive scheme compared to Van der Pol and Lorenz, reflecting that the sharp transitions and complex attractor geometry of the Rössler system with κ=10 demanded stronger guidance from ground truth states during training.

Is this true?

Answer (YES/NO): NO